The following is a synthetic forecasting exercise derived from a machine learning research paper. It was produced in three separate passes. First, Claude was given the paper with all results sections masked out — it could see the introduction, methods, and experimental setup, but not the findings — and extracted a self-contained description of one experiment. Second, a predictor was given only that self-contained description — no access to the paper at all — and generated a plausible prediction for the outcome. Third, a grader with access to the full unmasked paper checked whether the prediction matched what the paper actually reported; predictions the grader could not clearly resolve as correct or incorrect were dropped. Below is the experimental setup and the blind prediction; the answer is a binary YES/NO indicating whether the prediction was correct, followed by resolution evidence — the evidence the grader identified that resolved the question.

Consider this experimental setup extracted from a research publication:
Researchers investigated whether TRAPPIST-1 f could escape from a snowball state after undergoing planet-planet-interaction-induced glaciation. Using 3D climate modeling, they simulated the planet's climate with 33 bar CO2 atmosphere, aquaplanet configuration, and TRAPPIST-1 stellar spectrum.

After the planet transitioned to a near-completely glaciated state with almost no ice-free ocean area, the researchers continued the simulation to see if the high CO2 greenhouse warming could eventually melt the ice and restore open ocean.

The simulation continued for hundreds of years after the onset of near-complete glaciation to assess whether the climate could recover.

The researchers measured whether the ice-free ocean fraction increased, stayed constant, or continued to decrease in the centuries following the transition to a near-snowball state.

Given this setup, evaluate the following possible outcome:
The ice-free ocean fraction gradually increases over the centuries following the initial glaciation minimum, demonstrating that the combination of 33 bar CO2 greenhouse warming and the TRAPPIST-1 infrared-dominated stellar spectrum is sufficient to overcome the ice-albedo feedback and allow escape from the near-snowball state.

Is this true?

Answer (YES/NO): NO